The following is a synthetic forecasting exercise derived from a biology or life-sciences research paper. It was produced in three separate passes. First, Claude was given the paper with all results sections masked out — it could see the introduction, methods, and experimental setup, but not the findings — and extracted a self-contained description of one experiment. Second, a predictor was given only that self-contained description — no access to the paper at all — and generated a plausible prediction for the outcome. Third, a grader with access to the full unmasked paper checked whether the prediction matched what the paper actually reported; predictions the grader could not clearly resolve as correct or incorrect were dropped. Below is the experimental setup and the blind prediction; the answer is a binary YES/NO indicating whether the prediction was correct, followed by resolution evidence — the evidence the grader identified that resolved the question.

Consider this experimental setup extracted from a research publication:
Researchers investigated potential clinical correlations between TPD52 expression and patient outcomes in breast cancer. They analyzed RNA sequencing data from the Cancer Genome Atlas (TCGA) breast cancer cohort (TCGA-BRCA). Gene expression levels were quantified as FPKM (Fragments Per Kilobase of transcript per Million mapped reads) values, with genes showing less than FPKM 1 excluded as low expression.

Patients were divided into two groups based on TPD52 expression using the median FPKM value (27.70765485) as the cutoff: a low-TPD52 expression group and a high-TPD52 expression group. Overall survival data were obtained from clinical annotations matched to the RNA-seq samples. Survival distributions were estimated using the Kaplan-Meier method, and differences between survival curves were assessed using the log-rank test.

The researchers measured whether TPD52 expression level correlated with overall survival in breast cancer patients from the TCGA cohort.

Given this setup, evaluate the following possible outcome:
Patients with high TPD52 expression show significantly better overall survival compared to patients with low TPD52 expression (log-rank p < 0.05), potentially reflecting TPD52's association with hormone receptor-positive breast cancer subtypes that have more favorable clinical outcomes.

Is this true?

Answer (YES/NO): NO